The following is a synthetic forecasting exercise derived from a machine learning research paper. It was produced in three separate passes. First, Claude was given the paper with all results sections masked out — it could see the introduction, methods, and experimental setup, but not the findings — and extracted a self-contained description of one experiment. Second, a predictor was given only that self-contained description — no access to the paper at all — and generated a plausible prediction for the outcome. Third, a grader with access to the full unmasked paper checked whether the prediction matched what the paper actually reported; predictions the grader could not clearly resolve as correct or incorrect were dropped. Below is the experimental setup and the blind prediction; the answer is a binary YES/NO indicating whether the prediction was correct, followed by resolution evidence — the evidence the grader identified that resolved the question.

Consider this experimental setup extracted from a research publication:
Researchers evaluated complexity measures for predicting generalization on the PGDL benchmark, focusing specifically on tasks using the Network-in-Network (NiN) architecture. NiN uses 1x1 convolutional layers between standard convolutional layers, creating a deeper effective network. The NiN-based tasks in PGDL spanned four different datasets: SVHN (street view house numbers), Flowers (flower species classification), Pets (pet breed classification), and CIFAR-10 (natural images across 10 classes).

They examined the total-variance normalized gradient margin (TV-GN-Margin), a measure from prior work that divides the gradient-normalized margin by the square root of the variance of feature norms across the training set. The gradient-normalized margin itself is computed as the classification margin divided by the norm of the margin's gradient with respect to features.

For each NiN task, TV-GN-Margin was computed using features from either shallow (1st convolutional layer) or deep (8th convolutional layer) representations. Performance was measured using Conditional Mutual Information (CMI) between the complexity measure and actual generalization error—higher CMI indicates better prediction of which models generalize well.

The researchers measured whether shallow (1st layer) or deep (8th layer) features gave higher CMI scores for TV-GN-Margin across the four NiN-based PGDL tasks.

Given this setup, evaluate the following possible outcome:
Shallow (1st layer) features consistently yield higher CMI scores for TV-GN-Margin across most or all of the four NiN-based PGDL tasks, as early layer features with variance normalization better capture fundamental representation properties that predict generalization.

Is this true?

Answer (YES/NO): NO